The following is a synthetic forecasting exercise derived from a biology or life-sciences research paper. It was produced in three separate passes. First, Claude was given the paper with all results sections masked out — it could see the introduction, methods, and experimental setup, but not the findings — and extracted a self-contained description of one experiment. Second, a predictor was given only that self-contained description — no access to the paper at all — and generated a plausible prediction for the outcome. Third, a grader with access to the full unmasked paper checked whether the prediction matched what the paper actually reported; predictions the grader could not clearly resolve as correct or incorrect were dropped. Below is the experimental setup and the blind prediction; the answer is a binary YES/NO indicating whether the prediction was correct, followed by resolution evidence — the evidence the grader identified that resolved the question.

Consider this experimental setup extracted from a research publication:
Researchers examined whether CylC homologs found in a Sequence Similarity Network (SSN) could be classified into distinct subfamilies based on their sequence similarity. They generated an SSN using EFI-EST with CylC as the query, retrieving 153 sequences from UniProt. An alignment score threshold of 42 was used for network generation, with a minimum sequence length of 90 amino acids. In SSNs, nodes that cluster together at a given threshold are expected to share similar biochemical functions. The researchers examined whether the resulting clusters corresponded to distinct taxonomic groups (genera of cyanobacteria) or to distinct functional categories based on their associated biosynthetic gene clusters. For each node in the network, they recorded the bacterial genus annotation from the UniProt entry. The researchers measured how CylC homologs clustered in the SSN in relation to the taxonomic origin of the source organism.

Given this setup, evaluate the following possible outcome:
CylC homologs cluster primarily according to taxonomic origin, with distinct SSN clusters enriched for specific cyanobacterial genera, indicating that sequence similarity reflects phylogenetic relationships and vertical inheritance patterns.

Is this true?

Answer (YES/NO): NO